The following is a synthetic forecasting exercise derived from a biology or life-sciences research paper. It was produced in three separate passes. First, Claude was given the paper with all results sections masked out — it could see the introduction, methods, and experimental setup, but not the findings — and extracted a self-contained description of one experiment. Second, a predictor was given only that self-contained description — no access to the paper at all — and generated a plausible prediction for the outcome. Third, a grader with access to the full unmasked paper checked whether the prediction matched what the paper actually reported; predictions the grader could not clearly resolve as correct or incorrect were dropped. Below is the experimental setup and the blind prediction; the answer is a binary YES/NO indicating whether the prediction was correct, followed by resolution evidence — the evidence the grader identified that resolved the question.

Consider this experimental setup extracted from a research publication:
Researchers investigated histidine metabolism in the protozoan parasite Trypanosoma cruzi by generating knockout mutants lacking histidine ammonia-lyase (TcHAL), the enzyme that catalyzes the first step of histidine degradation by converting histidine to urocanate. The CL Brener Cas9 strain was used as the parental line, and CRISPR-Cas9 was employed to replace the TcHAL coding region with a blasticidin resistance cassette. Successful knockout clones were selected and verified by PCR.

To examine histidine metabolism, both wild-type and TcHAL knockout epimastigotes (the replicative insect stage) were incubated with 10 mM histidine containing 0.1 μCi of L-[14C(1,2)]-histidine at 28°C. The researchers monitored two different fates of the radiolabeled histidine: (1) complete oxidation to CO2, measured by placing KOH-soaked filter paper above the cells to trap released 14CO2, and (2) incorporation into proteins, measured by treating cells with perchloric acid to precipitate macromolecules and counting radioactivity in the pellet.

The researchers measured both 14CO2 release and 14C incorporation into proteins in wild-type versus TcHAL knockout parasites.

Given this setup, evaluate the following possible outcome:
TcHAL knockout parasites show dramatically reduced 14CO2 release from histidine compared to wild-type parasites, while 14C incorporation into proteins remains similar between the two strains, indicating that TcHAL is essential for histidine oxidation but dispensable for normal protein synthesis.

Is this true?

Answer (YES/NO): NO